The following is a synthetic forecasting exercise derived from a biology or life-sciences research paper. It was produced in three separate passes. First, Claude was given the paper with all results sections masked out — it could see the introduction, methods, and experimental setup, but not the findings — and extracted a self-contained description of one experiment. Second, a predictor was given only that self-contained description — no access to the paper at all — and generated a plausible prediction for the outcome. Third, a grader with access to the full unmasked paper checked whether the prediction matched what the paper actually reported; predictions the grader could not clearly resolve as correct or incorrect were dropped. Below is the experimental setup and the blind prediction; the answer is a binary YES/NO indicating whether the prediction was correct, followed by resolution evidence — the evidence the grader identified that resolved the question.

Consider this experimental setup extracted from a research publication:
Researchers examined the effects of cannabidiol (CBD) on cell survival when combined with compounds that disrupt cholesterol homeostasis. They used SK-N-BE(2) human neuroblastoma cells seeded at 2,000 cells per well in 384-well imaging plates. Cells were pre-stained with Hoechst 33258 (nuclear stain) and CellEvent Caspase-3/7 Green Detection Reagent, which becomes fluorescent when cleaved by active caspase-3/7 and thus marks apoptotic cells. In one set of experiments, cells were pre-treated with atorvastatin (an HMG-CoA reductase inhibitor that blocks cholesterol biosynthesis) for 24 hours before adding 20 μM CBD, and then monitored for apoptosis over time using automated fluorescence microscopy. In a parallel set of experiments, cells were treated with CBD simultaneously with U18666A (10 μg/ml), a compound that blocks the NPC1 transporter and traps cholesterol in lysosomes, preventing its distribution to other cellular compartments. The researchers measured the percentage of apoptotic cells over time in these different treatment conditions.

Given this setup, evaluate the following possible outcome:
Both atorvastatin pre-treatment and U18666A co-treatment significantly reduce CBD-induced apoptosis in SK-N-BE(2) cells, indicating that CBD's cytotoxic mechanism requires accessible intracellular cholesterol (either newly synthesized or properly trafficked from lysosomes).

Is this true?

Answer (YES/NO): NO